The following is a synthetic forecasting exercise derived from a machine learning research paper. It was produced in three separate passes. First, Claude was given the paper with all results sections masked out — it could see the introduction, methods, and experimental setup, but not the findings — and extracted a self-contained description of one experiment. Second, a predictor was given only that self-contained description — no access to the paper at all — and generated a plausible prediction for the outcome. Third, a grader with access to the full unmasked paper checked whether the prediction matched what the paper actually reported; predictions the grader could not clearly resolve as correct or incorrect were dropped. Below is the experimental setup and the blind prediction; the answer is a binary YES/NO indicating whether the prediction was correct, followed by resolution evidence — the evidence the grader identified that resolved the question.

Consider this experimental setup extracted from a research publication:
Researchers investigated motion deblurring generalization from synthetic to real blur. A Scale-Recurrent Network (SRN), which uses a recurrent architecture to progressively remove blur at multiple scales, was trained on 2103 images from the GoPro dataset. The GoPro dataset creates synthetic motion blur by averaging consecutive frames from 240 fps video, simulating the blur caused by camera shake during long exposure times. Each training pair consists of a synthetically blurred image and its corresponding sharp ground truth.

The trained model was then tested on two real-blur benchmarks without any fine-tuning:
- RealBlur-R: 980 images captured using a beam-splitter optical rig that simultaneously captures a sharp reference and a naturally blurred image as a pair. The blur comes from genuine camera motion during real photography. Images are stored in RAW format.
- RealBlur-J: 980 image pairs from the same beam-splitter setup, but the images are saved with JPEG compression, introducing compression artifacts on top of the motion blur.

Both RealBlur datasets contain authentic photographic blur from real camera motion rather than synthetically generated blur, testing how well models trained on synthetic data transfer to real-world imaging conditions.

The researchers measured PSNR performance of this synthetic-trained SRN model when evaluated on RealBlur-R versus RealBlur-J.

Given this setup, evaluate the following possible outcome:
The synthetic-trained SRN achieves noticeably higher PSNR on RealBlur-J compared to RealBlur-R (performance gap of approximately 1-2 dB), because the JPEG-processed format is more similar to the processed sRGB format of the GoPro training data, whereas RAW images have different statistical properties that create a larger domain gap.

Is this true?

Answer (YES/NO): NO